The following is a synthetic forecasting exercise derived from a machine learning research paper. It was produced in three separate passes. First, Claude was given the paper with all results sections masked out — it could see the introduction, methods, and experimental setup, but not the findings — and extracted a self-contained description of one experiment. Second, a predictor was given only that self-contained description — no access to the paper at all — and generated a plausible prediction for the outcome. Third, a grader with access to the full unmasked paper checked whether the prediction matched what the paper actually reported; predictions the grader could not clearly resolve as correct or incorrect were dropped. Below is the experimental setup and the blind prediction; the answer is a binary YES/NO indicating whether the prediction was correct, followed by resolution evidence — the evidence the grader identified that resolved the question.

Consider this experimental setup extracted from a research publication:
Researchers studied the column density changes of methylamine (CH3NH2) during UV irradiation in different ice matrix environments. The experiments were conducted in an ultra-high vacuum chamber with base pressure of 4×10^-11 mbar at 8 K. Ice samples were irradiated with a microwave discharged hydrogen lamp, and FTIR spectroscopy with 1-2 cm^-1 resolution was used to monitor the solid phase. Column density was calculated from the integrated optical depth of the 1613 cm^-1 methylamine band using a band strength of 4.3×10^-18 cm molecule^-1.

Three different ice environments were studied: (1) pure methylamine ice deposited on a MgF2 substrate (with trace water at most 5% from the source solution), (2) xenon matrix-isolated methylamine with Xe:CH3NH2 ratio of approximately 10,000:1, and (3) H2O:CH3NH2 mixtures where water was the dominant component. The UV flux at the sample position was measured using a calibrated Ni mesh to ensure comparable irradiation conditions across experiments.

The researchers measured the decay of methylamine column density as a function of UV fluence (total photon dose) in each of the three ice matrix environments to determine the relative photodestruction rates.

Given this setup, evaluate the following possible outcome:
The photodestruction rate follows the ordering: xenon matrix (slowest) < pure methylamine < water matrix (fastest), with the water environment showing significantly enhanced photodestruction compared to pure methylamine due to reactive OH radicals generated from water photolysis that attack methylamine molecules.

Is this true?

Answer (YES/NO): NO